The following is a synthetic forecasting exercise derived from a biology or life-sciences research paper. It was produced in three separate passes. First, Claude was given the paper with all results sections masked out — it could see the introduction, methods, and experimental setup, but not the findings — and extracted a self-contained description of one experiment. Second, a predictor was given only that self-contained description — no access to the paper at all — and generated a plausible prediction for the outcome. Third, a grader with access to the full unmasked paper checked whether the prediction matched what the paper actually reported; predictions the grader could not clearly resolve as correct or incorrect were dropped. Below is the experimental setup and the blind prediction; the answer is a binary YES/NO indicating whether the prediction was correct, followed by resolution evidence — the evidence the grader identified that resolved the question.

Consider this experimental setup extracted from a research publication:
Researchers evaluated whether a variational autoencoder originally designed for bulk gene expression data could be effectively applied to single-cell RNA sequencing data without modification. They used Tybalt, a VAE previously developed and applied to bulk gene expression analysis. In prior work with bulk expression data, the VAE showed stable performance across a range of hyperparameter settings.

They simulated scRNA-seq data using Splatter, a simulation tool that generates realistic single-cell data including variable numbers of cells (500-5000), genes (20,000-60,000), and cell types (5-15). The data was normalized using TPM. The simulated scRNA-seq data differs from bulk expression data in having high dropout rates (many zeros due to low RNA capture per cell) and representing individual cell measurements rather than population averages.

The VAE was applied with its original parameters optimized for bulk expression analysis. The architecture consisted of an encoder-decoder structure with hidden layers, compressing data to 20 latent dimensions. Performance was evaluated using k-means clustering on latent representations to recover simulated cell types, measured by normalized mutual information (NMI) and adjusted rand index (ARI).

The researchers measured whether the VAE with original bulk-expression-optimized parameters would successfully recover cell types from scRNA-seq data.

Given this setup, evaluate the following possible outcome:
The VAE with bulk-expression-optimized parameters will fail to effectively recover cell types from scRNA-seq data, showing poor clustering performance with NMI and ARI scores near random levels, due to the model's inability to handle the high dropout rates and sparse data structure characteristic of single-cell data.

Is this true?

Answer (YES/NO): NO